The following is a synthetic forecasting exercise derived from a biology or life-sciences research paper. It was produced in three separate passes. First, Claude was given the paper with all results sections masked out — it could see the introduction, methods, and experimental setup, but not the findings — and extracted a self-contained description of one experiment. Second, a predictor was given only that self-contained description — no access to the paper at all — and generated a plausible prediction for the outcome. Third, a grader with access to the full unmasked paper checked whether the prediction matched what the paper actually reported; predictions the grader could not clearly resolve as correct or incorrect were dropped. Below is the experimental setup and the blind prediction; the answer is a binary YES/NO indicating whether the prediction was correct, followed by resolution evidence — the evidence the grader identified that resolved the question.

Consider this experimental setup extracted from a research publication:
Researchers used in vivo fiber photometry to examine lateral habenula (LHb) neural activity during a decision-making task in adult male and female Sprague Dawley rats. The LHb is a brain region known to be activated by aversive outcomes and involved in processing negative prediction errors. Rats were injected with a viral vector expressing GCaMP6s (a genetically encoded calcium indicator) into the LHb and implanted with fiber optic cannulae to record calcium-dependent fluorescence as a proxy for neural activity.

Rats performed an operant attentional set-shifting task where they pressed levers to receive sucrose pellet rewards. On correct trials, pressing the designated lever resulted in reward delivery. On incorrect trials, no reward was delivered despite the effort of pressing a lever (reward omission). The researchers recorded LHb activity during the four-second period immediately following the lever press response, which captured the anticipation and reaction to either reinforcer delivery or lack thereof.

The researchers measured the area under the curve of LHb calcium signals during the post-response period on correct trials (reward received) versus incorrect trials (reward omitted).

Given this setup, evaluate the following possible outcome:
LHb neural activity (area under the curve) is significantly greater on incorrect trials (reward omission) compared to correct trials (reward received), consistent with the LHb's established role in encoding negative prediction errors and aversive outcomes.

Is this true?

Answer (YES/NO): YES